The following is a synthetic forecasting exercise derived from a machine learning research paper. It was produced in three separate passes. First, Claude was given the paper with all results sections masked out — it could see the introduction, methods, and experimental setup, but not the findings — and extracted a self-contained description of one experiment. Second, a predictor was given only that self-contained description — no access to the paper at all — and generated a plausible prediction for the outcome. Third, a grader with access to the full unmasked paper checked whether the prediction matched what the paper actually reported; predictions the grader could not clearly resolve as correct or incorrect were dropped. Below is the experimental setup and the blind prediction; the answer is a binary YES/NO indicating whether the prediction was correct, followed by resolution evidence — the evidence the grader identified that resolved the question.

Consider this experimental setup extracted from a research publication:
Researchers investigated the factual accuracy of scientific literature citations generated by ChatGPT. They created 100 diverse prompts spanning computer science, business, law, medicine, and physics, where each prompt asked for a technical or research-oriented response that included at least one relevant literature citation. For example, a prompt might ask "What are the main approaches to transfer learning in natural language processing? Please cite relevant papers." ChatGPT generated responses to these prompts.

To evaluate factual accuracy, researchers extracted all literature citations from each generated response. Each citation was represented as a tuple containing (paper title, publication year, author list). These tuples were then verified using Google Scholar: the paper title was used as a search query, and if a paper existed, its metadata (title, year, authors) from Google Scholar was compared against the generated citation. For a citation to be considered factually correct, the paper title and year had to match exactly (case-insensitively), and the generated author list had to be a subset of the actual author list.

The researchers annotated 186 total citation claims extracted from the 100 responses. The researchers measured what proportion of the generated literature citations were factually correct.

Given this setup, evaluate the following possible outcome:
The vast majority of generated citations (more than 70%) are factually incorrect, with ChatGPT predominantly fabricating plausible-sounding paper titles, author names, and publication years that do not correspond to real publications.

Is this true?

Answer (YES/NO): YES